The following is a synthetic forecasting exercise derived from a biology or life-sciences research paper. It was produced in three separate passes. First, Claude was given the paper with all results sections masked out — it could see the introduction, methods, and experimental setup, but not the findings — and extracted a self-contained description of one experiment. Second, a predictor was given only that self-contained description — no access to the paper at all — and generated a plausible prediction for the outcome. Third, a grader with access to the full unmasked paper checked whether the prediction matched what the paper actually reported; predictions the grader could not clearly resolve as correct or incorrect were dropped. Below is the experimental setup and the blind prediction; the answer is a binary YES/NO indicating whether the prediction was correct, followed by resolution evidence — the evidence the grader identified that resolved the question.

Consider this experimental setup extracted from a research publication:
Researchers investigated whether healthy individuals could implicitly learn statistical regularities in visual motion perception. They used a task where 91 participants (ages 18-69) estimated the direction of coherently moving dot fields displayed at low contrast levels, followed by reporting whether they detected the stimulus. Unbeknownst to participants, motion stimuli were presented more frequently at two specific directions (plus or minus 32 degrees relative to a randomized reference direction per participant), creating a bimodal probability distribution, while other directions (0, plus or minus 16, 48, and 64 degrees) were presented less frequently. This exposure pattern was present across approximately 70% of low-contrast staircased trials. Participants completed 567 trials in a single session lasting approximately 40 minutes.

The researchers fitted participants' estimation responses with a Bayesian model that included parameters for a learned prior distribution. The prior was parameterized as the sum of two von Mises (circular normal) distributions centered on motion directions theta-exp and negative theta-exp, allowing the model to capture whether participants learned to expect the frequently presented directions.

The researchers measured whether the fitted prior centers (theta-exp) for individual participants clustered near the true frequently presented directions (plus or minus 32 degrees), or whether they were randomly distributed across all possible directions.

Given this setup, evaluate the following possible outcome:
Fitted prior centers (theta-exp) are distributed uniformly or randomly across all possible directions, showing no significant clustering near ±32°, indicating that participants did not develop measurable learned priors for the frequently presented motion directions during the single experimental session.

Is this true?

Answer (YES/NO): NO